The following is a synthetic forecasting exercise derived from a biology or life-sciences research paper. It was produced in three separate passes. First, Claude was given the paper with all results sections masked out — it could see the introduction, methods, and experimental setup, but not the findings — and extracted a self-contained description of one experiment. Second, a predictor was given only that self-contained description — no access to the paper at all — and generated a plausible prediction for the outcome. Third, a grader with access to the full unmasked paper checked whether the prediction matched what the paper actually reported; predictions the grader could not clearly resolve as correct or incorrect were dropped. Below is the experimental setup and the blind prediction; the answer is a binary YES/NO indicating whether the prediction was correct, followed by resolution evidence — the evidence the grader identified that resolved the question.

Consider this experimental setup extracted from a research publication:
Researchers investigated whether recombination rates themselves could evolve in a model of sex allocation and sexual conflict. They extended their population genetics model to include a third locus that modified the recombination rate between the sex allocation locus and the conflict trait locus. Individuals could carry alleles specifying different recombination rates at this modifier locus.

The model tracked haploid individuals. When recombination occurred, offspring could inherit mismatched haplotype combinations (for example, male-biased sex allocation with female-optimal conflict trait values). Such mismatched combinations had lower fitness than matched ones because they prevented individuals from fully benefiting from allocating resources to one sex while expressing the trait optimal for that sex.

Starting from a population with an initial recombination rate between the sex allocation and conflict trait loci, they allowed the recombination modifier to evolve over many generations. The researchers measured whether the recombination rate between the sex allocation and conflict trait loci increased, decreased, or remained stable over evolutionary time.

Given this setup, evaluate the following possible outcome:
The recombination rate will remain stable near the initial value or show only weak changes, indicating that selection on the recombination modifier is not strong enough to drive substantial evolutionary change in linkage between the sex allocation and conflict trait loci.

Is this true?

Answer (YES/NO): NO